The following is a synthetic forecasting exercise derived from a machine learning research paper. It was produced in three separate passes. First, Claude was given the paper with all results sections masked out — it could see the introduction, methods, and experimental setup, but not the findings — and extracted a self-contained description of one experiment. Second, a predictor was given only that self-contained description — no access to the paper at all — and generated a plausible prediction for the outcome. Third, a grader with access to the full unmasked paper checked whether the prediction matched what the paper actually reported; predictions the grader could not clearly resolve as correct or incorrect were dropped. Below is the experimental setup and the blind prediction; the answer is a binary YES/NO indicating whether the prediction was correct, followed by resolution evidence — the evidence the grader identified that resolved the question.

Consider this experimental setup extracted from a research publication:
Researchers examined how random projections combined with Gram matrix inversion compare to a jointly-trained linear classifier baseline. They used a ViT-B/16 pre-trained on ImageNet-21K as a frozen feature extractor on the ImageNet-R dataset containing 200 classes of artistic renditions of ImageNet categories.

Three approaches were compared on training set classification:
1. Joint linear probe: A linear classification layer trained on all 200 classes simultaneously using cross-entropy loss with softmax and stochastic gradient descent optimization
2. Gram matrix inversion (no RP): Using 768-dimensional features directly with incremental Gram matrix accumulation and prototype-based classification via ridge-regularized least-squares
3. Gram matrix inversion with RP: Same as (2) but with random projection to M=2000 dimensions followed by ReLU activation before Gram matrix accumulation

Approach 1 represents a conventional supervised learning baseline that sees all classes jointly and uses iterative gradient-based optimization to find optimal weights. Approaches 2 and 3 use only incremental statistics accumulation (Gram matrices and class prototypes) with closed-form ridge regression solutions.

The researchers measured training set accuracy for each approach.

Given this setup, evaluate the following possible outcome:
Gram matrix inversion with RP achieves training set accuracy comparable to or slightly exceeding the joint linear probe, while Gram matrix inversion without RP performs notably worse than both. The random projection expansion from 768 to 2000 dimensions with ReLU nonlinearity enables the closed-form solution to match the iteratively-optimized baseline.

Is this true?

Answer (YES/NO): YES